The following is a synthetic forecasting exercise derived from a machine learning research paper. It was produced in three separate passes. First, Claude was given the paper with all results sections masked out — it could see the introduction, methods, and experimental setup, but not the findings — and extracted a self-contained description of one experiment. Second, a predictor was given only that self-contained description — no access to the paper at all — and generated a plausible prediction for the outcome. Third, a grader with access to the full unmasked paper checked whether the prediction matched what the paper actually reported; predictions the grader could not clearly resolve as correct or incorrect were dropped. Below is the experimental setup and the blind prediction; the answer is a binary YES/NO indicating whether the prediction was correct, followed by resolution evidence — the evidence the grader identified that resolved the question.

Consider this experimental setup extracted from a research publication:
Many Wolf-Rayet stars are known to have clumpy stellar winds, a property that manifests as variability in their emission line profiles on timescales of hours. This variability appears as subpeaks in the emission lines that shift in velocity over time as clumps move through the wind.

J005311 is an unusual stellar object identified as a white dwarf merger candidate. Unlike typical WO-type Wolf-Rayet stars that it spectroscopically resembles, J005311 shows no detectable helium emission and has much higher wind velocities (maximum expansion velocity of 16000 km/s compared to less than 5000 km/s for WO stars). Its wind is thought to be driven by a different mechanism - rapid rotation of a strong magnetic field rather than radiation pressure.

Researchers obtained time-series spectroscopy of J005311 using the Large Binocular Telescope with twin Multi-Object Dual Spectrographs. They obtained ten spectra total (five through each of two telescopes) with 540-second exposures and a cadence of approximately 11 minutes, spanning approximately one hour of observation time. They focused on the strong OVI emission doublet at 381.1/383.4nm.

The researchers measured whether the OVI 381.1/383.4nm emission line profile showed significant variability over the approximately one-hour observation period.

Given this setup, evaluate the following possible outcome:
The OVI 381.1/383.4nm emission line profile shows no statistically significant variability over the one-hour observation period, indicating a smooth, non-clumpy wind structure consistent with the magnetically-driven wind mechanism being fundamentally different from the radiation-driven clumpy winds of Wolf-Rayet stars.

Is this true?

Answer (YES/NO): NO